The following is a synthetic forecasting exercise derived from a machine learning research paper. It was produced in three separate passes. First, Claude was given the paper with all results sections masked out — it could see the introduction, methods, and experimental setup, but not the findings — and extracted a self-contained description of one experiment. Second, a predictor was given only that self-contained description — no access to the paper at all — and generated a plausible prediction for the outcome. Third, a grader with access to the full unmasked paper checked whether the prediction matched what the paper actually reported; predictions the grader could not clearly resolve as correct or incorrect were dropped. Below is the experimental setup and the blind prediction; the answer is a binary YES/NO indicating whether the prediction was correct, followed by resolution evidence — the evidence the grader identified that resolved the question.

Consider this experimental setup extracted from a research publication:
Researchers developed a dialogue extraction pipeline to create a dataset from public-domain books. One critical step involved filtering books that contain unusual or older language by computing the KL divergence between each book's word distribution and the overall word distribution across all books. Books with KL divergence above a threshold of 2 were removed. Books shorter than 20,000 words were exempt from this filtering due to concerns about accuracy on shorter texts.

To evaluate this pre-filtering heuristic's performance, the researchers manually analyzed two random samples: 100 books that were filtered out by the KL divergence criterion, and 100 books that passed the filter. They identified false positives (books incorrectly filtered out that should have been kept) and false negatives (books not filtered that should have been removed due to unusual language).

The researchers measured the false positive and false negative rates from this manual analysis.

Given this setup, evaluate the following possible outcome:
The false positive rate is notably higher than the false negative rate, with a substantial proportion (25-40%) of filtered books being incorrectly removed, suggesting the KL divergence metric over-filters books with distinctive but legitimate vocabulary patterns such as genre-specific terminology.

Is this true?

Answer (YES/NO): NO